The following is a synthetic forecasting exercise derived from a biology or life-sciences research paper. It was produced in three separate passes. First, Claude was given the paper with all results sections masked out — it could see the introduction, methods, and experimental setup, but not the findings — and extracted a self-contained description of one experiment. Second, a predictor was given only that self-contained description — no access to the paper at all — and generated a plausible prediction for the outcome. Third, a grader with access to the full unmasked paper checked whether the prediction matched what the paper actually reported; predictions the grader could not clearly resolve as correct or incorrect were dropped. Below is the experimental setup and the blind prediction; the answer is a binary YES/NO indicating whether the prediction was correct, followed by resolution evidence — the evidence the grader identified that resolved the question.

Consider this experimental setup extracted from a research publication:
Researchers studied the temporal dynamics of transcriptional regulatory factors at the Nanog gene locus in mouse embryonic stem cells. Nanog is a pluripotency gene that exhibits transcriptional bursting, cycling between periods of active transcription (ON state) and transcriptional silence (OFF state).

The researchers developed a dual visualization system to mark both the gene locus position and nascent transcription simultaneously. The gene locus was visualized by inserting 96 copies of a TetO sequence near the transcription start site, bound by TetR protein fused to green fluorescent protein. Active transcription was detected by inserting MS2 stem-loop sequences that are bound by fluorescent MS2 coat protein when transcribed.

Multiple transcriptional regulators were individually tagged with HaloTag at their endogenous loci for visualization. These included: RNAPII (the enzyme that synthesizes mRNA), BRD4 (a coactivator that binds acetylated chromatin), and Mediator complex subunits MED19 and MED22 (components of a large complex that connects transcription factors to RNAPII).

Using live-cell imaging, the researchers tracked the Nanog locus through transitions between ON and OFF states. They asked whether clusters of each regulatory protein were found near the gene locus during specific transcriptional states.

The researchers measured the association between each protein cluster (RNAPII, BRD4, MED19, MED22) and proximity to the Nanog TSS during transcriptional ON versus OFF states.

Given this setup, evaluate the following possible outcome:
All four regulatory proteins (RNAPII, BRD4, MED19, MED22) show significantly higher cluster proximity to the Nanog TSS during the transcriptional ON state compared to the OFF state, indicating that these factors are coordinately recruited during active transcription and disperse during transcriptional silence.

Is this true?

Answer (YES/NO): NO